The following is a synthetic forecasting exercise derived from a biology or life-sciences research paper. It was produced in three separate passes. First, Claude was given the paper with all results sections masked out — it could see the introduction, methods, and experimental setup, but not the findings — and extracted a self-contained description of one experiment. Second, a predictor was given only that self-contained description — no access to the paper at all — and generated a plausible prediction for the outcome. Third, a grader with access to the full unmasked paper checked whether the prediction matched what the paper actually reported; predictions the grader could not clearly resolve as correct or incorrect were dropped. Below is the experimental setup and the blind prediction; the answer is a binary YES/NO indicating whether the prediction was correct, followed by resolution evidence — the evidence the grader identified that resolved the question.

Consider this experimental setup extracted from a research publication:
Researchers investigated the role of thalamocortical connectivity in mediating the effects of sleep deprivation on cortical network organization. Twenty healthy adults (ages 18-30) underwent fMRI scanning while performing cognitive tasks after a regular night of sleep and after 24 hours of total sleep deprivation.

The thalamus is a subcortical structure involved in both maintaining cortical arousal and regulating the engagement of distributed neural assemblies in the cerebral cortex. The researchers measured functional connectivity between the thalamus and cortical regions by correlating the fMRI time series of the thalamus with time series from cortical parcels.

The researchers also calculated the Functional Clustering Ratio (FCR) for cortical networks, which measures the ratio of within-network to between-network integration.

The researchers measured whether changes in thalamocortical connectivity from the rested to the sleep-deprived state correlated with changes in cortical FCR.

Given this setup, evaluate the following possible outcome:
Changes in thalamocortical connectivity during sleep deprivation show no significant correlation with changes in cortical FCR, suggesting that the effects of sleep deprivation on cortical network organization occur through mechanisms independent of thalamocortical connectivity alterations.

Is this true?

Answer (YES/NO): YES